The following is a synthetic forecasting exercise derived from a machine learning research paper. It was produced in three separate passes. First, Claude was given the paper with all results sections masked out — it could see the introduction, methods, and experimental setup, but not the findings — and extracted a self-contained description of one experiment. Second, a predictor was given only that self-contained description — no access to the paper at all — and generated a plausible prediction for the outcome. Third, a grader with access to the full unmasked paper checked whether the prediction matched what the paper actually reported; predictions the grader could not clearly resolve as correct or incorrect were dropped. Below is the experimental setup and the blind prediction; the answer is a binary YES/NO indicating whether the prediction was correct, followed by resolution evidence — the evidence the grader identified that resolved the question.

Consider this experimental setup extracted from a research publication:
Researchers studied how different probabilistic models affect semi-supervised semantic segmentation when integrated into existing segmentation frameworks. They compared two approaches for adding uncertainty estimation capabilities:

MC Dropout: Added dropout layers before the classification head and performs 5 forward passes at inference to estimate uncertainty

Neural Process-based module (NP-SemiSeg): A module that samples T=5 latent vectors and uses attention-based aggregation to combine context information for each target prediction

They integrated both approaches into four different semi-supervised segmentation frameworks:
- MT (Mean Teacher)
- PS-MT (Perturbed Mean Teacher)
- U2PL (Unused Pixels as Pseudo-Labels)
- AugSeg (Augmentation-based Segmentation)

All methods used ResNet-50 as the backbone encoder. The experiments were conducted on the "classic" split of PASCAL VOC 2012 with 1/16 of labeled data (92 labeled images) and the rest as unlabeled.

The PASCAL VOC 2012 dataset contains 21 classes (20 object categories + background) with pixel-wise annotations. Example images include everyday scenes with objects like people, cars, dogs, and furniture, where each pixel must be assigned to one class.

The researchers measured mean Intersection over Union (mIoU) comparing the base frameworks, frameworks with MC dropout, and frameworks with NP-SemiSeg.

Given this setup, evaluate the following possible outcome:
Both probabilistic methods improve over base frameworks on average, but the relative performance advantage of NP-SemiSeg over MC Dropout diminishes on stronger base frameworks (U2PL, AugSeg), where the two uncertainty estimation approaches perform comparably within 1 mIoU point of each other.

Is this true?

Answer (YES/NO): NO